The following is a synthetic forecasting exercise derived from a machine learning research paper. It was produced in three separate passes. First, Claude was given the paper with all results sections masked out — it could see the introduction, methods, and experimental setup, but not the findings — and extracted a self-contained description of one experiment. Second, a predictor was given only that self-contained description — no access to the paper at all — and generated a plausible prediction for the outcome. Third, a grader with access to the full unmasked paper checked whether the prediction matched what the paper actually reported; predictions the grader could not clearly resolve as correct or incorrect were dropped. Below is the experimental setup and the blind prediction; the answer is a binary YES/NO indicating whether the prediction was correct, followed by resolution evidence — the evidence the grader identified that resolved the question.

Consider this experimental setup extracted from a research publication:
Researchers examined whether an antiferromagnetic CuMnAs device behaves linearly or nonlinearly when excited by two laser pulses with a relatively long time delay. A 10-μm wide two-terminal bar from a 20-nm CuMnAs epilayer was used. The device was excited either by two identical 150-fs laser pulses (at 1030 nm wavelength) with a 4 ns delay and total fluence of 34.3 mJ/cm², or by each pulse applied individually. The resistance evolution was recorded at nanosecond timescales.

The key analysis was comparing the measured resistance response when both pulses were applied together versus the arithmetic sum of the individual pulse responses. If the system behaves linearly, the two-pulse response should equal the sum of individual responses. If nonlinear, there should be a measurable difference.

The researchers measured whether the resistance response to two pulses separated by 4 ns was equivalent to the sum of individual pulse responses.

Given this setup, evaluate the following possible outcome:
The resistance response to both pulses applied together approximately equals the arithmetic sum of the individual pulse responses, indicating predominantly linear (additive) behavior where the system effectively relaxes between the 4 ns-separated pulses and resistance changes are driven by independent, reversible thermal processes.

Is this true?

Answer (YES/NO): YES